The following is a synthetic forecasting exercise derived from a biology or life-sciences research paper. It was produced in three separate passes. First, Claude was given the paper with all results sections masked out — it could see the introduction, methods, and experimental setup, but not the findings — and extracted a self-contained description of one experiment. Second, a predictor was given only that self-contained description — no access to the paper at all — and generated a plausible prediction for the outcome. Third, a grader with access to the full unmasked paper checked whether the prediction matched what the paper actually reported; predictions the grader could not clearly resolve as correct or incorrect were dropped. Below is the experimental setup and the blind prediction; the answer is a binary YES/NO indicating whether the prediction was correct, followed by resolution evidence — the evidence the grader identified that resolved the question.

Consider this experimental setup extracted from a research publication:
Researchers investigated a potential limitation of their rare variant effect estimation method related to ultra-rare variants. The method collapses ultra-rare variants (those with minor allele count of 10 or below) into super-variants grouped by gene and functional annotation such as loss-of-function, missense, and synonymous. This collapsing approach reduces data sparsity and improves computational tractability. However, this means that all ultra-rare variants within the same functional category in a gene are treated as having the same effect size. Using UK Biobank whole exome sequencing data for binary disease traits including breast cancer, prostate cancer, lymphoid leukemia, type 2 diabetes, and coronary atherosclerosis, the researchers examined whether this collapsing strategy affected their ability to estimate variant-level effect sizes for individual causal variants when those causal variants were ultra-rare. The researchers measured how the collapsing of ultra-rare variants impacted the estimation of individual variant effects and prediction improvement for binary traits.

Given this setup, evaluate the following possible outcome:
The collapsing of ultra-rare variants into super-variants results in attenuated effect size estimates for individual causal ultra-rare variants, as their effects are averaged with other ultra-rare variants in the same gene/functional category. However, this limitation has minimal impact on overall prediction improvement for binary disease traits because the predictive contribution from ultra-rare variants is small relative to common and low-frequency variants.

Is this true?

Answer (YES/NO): NO